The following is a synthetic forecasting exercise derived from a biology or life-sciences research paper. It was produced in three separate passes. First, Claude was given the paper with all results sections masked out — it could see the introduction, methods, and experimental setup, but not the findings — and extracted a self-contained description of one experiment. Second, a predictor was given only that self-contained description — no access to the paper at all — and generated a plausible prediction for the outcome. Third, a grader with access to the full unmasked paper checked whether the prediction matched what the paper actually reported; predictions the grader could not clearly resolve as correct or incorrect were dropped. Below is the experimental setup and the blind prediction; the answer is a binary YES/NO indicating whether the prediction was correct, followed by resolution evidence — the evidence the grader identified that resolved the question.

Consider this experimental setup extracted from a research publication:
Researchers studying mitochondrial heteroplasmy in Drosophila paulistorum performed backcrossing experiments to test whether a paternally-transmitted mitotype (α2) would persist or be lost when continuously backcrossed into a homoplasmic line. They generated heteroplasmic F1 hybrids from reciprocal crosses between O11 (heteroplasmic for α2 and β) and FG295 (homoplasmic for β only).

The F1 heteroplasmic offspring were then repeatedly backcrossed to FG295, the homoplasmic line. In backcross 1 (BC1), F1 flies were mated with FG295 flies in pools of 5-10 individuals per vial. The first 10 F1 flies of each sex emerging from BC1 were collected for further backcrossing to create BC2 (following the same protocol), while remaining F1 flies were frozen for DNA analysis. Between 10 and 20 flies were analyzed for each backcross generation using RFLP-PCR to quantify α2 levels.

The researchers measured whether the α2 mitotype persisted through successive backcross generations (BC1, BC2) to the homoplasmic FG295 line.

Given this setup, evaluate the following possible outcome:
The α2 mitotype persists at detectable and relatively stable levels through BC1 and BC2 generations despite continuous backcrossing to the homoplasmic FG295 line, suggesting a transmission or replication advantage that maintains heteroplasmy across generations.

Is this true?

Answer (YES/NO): NO